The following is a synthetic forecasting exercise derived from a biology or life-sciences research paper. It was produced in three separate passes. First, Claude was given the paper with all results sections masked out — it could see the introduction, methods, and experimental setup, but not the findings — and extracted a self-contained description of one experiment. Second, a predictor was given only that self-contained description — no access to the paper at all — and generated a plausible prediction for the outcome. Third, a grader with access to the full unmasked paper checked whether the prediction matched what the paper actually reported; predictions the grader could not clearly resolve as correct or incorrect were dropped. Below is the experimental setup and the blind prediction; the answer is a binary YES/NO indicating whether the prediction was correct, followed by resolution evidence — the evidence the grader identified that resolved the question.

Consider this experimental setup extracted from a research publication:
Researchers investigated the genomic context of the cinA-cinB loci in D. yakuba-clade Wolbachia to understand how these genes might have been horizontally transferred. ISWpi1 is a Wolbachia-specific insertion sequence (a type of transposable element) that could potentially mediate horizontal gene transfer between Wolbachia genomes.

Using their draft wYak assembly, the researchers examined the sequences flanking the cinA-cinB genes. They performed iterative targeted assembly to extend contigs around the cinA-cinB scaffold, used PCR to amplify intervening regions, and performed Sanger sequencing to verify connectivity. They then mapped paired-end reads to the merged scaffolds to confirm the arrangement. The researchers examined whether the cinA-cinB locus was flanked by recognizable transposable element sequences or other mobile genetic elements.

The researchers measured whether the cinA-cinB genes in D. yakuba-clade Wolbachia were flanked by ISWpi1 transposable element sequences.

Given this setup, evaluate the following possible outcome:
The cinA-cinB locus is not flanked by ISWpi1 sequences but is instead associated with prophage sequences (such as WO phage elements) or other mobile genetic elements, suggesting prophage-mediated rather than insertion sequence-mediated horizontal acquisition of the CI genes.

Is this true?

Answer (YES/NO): NO